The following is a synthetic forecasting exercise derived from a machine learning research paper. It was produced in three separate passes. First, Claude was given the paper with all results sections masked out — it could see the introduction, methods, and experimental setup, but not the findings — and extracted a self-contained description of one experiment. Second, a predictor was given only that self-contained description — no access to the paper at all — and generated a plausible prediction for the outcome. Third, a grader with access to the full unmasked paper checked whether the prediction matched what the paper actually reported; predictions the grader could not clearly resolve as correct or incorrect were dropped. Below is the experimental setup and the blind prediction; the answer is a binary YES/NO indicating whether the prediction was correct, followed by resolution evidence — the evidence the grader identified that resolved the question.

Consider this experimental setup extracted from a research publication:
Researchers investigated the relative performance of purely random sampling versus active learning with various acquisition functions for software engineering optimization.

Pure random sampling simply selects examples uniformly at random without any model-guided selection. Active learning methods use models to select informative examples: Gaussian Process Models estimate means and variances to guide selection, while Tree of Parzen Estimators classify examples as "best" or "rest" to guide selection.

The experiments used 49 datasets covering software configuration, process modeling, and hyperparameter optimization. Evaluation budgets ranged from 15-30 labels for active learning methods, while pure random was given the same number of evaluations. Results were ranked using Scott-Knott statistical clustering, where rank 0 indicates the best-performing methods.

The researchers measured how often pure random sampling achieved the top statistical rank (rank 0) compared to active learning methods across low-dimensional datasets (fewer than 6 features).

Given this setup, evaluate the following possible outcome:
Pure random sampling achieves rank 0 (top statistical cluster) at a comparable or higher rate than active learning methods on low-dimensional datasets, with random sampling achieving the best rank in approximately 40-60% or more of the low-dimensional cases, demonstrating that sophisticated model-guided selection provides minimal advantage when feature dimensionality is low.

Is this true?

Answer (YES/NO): NO